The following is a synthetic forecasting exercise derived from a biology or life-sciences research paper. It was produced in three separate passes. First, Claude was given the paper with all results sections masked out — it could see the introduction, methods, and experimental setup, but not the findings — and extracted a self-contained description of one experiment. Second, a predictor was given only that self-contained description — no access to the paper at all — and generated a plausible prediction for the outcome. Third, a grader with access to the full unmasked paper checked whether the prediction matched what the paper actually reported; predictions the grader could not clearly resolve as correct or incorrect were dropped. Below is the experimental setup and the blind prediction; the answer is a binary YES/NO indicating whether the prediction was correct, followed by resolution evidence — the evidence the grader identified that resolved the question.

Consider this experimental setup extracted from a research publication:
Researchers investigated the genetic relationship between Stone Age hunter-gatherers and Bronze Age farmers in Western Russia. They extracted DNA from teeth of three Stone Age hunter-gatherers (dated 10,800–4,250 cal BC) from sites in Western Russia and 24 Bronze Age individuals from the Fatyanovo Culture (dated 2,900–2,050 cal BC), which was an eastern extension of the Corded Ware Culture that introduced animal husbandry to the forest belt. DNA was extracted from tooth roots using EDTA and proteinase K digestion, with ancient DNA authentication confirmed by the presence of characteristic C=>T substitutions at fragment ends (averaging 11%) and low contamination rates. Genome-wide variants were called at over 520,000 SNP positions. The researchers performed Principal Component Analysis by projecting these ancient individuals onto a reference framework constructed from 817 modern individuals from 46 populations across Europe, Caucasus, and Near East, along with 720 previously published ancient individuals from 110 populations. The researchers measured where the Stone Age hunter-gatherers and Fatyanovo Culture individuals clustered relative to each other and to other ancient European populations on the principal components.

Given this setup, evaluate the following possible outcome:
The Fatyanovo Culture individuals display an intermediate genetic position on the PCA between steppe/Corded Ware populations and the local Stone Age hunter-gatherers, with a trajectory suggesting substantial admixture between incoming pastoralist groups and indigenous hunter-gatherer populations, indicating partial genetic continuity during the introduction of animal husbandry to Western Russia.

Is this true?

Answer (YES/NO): NO